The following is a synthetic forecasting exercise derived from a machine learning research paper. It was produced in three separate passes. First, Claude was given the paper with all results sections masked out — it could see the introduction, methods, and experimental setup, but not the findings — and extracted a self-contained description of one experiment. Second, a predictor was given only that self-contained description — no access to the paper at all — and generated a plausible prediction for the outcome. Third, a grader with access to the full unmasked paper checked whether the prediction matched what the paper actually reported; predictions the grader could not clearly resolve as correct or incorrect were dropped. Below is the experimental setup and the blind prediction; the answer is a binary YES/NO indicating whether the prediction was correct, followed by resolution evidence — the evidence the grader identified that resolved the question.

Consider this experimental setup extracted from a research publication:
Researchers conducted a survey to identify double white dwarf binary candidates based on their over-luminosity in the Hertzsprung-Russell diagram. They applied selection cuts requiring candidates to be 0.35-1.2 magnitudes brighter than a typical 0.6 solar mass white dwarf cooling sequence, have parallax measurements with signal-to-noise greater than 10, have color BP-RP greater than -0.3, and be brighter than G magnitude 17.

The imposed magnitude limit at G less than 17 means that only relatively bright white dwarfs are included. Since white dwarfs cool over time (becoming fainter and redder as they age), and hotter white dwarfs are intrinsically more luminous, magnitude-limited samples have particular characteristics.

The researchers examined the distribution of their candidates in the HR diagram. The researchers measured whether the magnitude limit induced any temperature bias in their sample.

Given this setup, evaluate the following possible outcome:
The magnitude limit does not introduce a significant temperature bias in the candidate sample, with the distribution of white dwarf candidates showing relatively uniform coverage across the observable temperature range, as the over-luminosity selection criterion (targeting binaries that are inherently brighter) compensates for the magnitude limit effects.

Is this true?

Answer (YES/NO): NO